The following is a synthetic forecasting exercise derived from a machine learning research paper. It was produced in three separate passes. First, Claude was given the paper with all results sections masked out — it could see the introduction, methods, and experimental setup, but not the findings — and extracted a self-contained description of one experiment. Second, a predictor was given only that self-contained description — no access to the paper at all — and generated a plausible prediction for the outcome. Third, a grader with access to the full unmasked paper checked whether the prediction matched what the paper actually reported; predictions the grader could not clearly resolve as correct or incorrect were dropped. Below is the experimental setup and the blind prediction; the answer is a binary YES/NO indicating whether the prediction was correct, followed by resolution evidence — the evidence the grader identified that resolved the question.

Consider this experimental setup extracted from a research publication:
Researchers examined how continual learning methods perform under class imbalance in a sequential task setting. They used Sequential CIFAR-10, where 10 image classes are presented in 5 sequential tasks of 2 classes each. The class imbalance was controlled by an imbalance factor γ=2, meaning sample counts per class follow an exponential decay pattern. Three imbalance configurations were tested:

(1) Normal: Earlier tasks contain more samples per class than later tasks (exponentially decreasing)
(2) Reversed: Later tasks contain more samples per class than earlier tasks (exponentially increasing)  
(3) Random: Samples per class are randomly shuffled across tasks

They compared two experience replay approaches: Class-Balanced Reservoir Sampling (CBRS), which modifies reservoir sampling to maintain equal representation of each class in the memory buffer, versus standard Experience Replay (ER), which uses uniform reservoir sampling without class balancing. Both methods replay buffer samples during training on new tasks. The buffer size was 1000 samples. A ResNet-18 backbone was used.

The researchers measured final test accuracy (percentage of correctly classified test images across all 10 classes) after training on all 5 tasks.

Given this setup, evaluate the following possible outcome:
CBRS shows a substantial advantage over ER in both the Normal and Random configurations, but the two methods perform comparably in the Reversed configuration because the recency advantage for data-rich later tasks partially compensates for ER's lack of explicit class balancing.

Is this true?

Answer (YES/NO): NO